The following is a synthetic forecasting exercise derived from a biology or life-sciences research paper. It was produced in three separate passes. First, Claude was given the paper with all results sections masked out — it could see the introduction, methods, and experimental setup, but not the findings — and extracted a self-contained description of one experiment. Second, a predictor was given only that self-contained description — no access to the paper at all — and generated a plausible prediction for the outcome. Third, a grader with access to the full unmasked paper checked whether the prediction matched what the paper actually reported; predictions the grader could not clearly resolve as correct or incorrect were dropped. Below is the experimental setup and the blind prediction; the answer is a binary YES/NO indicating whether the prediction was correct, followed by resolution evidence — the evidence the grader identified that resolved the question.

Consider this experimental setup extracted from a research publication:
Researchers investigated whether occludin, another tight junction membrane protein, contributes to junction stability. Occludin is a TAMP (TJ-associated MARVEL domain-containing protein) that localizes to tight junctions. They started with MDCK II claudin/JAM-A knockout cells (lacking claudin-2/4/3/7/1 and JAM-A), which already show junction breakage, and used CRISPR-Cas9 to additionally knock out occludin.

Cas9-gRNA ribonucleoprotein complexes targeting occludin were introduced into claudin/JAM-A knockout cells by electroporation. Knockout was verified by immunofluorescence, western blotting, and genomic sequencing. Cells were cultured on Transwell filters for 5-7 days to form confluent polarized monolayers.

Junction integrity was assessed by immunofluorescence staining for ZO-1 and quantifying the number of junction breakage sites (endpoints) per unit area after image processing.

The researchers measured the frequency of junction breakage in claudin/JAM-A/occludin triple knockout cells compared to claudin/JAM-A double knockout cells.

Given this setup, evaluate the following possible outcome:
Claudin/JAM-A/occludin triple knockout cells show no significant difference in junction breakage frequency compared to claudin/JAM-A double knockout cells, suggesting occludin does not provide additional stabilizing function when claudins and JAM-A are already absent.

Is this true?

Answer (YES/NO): NO